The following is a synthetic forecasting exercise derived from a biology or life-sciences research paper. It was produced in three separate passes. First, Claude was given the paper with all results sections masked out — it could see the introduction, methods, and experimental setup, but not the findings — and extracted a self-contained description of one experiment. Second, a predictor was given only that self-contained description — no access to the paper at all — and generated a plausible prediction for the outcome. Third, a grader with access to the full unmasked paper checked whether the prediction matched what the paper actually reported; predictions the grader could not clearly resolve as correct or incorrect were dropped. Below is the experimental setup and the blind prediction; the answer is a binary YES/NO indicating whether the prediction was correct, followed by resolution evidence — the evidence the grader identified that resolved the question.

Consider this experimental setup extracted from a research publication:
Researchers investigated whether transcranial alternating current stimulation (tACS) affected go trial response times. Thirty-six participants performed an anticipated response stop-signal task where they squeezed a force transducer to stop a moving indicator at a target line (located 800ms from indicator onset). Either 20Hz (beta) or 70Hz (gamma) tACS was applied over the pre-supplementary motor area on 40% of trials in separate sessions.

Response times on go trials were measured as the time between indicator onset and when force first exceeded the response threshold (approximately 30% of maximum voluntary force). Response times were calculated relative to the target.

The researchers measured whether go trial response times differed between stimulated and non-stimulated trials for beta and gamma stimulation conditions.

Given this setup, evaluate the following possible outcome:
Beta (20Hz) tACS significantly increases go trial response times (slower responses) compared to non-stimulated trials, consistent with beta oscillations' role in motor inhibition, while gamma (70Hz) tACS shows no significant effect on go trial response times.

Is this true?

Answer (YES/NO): NO